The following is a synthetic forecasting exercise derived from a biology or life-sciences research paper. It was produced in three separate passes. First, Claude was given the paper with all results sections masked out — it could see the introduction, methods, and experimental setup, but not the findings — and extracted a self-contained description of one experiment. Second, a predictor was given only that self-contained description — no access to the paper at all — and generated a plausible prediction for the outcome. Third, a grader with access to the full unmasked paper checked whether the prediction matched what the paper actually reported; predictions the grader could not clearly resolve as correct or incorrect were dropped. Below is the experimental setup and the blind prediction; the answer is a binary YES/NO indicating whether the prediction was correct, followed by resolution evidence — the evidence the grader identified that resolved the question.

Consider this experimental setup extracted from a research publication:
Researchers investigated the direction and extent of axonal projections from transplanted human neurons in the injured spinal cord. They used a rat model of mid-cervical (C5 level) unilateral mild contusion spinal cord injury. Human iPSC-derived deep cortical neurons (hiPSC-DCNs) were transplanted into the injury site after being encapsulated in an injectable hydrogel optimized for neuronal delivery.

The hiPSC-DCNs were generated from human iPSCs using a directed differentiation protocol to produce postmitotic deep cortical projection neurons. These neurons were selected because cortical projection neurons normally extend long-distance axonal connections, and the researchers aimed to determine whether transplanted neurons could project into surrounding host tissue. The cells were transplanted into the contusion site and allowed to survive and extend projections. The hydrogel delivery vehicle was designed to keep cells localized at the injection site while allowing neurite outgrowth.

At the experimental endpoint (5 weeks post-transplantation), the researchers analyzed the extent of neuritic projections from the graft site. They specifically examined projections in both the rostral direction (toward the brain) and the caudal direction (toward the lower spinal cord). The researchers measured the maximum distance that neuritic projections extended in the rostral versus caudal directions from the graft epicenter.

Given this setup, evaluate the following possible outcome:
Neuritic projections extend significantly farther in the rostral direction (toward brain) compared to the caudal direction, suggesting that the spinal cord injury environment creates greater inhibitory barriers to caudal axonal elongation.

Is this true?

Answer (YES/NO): NO